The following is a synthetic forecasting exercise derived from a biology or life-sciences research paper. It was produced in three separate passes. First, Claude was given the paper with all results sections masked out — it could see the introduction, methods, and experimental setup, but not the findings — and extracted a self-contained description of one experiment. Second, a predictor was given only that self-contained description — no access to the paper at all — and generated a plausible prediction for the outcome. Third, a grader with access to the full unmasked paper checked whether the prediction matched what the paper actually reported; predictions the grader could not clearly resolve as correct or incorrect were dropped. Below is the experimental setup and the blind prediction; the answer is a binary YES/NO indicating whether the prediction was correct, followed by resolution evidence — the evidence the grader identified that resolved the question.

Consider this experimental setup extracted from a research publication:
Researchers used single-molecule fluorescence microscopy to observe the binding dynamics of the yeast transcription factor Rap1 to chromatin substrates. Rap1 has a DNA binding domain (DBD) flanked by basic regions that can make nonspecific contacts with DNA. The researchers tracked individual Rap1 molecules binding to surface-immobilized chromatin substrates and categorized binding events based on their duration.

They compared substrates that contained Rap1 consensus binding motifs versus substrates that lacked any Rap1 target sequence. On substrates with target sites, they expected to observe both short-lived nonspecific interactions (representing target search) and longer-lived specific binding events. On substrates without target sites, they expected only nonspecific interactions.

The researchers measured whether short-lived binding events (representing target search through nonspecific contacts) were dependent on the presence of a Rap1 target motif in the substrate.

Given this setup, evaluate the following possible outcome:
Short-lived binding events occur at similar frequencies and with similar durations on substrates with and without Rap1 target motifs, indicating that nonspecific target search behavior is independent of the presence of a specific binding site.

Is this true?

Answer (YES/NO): YES